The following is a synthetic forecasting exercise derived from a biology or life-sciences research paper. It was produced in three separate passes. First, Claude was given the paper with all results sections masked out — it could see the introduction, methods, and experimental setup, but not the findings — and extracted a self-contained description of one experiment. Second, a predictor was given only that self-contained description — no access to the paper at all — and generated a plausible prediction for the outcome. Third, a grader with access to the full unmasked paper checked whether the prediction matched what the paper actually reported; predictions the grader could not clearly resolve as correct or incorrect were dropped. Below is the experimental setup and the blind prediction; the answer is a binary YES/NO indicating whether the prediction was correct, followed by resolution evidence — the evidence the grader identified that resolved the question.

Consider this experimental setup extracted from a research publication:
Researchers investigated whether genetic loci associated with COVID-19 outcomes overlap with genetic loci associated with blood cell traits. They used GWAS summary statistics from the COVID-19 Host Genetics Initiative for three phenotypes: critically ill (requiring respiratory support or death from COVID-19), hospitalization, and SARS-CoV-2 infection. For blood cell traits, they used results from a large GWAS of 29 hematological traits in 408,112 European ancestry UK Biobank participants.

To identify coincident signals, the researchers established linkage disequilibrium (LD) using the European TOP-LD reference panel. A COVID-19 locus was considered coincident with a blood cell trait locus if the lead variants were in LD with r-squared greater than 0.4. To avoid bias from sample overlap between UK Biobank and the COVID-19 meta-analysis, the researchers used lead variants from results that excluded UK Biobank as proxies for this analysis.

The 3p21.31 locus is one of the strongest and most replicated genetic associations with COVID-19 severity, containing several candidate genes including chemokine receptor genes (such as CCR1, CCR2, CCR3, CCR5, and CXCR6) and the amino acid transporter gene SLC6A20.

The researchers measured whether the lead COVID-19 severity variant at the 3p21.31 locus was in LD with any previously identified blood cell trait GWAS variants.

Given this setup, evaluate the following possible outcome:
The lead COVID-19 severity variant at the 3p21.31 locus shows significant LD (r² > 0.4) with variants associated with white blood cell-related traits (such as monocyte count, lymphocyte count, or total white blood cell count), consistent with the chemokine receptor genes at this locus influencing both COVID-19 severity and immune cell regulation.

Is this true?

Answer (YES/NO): NO